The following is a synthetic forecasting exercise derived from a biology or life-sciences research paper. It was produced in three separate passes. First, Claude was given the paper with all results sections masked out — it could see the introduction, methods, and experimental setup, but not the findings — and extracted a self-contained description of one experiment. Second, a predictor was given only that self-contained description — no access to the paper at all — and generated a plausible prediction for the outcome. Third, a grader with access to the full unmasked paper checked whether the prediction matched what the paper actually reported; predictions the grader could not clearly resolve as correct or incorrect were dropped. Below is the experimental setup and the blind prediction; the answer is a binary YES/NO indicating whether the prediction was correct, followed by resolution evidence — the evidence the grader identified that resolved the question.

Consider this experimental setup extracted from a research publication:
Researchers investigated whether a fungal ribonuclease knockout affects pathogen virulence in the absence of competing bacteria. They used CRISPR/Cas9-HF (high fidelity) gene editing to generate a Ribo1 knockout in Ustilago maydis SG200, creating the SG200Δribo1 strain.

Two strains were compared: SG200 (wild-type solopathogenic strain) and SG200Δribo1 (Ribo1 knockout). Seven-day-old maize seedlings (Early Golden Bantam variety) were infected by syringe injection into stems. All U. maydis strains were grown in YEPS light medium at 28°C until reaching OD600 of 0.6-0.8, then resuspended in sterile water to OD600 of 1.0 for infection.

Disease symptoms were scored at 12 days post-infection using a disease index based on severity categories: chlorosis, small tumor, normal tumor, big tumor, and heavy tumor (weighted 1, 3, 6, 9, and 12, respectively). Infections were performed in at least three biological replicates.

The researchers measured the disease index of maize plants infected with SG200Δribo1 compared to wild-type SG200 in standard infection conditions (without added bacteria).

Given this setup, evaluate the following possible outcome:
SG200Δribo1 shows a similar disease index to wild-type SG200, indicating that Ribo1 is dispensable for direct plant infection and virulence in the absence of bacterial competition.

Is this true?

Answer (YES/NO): YES